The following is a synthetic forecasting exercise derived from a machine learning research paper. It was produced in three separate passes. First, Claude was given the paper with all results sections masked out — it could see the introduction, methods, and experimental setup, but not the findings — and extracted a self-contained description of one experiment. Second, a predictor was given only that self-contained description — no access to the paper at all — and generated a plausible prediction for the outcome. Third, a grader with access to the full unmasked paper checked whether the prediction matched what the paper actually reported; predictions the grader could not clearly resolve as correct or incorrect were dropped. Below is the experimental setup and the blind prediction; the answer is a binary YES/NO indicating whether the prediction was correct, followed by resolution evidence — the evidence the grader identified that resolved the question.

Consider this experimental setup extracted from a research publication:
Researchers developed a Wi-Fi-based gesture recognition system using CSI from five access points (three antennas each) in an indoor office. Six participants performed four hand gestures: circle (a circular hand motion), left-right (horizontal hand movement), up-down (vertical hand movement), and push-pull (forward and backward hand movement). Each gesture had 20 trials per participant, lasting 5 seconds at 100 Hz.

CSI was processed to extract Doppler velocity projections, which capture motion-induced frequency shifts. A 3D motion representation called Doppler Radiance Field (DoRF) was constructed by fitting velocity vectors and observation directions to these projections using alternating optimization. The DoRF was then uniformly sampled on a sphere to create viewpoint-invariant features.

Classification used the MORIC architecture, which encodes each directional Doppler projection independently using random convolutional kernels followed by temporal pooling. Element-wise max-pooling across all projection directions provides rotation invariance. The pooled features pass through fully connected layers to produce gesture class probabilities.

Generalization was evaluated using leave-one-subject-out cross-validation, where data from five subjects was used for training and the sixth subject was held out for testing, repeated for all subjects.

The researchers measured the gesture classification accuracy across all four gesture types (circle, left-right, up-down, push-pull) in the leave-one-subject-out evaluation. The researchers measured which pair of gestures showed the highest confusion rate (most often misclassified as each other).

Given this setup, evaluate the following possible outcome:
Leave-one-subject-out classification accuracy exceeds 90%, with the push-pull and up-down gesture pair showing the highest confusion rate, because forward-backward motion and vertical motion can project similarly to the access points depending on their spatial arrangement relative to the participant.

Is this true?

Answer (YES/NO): NO